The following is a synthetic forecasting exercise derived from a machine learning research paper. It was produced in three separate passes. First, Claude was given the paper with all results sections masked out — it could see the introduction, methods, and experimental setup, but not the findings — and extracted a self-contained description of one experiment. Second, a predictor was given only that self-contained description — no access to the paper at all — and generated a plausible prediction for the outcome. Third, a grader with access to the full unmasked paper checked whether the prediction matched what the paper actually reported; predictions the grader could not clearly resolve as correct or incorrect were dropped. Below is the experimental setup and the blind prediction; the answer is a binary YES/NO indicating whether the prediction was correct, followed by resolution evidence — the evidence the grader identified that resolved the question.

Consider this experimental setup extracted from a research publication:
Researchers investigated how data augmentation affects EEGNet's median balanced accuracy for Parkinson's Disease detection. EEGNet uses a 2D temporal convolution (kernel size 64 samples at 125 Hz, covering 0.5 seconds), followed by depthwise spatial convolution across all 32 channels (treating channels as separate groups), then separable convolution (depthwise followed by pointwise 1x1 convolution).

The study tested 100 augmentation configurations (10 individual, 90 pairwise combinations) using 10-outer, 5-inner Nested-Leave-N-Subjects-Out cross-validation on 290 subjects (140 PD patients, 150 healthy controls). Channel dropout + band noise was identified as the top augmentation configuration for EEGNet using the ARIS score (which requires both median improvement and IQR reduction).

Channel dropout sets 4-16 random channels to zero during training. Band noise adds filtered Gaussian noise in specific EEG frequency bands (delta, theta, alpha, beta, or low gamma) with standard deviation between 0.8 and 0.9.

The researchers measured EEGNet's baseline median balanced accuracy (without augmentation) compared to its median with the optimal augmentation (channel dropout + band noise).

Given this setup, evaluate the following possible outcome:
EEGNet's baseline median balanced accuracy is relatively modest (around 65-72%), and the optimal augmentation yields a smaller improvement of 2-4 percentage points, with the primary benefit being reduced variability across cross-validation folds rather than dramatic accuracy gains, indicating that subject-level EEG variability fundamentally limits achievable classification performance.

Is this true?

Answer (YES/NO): NO